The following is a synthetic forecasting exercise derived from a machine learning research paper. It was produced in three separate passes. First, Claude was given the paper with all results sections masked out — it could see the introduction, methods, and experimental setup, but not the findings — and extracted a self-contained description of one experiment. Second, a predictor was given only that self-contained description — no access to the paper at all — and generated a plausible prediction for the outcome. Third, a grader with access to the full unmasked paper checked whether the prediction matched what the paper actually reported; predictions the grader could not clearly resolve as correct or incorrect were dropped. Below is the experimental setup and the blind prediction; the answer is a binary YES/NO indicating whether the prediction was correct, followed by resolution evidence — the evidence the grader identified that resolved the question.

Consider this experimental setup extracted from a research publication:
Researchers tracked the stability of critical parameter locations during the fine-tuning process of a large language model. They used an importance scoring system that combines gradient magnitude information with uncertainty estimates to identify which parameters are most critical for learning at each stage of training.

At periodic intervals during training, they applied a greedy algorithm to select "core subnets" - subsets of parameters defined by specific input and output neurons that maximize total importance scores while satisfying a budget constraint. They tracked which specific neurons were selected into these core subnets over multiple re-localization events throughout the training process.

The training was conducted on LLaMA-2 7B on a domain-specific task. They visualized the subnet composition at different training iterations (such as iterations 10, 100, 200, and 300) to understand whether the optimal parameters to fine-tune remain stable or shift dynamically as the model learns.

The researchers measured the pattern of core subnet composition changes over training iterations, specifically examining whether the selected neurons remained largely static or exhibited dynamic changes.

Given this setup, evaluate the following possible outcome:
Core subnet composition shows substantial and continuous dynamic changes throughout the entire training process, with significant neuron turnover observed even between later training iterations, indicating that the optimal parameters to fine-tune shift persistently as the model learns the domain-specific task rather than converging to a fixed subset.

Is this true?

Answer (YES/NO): YES